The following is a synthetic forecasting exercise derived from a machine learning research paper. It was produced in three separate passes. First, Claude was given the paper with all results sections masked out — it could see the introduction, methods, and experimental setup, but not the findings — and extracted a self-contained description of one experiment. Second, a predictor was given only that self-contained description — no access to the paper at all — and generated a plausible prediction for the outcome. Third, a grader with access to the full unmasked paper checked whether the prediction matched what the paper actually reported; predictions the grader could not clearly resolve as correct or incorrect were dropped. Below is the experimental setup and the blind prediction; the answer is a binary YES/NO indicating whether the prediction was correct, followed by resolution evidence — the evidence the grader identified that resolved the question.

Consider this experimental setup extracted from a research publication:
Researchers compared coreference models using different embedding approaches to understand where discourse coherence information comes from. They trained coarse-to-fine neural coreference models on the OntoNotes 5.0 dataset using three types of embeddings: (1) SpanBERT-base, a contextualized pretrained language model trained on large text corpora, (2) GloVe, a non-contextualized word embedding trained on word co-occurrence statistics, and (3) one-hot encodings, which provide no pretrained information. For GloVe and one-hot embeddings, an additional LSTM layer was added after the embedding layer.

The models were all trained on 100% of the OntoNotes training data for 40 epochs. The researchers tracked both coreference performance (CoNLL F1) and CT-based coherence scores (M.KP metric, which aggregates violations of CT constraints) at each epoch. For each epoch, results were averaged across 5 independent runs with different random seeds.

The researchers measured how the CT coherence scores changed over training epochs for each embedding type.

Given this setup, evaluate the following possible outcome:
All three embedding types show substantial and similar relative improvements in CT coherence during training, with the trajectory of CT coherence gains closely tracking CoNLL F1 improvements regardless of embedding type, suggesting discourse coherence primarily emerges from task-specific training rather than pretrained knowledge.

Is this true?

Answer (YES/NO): NO